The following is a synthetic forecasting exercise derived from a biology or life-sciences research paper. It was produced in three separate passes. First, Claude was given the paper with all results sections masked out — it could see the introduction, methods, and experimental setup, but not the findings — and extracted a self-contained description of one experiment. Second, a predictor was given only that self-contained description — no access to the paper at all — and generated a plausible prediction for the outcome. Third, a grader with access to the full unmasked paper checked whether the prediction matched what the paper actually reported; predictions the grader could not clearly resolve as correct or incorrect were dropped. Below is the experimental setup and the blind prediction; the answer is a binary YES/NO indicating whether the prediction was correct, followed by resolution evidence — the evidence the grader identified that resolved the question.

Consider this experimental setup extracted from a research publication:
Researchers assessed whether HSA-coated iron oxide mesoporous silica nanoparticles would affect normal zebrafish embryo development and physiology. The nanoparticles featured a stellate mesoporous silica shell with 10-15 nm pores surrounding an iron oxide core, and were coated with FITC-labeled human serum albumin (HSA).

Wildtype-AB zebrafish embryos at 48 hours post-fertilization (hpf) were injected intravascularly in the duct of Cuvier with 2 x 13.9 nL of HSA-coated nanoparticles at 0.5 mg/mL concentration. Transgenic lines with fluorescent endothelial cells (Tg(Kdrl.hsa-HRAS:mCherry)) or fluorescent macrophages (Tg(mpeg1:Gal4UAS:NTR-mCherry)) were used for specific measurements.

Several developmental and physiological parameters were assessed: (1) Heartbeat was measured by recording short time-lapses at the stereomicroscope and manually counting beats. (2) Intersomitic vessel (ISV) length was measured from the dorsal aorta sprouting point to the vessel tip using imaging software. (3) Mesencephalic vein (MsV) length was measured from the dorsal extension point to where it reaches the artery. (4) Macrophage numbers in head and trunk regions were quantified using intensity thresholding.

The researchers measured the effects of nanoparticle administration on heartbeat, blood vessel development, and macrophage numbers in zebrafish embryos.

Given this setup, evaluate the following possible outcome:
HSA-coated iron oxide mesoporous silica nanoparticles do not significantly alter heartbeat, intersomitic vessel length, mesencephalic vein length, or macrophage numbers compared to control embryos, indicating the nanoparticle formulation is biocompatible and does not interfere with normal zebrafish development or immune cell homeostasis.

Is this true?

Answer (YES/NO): YES